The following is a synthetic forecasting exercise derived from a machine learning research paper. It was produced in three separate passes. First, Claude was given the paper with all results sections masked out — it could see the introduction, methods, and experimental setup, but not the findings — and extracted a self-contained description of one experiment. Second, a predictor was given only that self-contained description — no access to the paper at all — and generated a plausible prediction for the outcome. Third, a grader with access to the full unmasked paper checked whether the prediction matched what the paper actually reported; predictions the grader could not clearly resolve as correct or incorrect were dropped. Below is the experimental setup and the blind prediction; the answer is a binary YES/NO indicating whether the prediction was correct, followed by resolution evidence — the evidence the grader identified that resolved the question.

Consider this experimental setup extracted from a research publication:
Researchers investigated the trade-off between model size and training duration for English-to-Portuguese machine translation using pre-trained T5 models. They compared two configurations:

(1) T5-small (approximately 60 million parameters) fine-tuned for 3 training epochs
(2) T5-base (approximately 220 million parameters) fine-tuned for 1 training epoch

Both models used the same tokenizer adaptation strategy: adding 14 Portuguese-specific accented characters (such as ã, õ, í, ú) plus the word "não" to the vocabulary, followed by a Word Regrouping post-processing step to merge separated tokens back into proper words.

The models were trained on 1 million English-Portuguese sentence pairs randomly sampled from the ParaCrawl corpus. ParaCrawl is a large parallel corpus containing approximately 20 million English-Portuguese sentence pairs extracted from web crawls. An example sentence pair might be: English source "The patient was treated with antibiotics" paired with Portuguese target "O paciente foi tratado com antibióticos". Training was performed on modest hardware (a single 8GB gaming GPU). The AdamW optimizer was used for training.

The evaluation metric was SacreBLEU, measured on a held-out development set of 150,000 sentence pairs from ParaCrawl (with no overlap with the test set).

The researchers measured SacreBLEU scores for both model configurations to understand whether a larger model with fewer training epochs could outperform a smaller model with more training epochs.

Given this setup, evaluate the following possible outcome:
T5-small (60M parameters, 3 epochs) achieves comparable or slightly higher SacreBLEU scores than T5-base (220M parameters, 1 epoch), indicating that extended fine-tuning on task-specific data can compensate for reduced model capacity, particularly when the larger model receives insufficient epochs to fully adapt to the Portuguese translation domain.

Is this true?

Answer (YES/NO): NO